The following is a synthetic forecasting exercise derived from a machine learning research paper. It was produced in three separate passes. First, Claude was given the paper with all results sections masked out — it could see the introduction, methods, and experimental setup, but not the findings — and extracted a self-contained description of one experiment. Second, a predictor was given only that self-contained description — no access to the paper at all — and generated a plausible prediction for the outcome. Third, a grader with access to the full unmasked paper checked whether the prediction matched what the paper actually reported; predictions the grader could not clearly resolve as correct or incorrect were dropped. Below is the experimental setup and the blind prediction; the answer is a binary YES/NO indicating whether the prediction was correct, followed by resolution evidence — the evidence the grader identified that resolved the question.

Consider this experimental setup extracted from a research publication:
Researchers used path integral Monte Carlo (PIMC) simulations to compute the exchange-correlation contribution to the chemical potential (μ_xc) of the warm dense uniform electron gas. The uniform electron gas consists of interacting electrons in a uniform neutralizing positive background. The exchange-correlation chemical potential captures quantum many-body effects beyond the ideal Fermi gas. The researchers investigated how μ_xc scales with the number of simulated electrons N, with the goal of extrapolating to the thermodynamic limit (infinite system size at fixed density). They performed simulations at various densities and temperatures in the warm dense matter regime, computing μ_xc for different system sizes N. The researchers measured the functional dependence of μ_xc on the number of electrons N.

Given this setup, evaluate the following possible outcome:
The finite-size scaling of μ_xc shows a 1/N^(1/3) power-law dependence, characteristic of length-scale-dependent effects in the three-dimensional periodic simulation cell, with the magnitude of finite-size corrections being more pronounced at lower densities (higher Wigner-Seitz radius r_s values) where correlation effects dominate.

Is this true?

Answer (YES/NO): NO